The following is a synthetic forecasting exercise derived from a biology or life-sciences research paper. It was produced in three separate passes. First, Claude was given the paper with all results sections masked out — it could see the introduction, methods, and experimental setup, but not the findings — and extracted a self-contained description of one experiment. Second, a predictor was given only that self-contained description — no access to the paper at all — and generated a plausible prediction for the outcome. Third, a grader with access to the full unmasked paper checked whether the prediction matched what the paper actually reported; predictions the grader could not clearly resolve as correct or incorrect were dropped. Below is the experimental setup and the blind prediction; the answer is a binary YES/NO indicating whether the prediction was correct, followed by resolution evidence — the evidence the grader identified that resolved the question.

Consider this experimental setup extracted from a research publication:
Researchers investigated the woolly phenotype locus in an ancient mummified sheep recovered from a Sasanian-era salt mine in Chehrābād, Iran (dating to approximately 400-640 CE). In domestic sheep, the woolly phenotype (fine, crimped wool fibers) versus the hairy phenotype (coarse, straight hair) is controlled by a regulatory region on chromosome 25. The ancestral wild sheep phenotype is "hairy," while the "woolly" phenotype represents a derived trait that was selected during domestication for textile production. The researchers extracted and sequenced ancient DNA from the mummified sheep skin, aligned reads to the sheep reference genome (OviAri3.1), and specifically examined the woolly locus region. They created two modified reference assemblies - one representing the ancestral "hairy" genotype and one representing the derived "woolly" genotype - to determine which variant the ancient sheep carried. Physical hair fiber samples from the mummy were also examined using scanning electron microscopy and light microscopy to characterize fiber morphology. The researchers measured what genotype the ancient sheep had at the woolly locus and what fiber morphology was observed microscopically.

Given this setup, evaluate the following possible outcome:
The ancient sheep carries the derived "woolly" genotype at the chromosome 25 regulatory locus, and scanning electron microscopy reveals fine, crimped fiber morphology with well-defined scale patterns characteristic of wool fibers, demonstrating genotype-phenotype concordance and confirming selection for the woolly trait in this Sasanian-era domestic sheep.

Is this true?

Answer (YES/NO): NO